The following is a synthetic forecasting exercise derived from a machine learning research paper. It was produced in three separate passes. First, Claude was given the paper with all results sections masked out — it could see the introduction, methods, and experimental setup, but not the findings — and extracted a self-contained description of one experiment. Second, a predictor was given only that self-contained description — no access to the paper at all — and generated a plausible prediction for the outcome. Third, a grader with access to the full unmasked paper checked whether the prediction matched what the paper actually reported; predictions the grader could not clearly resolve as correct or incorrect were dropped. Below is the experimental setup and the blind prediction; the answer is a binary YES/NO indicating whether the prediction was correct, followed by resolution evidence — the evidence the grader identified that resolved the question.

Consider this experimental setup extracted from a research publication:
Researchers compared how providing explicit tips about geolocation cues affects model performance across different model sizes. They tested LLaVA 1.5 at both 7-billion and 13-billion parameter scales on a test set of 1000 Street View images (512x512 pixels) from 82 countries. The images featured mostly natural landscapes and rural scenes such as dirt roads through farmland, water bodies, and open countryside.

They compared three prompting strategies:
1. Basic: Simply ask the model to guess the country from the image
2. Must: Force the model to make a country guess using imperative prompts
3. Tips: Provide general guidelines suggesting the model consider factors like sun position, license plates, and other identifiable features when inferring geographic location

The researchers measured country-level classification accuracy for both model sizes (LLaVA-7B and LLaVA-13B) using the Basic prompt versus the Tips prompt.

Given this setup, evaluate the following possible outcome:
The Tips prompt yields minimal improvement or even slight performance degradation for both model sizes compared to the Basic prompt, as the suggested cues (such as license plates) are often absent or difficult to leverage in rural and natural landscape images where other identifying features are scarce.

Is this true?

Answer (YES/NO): NO